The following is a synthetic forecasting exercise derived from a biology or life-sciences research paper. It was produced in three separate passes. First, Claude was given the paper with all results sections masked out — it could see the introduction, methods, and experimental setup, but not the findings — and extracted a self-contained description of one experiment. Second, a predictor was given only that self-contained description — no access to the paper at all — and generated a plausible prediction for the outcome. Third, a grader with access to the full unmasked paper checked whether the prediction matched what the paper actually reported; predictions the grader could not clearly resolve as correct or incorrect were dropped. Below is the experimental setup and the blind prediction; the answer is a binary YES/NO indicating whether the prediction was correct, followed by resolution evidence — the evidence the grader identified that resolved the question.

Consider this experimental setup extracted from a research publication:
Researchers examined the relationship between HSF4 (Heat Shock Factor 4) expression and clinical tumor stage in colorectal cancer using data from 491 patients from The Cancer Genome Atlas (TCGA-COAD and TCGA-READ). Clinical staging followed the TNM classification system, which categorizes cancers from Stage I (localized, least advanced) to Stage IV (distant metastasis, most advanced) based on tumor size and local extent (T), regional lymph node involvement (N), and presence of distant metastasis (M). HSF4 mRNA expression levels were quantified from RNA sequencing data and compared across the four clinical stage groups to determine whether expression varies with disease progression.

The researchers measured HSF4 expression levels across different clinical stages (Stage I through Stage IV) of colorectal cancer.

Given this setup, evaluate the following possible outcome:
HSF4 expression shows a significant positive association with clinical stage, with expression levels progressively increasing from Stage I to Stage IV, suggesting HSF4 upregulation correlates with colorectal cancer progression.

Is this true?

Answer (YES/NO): YES